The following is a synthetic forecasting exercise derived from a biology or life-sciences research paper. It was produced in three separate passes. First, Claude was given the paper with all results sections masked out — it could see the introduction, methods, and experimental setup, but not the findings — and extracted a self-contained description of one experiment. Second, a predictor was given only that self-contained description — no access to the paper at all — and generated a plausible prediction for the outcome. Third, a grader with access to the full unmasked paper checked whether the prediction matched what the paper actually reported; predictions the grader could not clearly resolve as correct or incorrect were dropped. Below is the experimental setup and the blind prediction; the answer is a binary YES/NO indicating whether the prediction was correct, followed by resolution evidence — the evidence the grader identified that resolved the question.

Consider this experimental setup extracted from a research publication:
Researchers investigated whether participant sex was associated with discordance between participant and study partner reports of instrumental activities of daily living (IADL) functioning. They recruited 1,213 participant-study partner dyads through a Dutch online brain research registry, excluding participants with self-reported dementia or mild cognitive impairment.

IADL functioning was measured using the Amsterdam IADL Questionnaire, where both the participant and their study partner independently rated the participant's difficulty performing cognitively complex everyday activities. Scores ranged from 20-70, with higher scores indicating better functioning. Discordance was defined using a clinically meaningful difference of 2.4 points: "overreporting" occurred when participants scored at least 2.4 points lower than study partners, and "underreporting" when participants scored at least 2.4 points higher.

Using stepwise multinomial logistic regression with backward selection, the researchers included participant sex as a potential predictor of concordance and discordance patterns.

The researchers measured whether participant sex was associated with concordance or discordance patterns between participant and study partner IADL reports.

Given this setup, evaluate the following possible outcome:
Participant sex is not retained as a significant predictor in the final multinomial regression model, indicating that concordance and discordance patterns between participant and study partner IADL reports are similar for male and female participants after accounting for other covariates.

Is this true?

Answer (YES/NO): YES